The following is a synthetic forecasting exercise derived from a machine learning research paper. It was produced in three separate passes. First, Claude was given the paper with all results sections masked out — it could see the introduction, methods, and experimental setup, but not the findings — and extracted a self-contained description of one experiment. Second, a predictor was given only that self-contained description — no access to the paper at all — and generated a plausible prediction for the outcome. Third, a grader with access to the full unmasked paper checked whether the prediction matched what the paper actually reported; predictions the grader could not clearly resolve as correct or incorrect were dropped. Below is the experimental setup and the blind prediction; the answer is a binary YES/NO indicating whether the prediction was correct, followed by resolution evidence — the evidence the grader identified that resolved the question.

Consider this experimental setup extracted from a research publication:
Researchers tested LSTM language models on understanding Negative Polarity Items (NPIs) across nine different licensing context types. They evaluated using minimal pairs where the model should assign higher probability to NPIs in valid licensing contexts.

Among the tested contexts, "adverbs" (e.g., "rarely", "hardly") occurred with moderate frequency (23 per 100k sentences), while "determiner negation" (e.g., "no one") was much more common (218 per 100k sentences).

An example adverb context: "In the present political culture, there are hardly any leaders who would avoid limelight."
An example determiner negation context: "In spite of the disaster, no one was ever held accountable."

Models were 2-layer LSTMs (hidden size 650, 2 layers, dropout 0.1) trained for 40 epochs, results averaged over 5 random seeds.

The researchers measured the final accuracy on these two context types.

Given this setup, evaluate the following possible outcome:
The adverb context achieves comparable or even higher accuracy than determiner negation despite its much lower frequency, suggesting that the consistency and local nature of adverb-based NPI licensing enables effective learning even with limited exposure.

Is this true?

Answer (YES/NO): YES